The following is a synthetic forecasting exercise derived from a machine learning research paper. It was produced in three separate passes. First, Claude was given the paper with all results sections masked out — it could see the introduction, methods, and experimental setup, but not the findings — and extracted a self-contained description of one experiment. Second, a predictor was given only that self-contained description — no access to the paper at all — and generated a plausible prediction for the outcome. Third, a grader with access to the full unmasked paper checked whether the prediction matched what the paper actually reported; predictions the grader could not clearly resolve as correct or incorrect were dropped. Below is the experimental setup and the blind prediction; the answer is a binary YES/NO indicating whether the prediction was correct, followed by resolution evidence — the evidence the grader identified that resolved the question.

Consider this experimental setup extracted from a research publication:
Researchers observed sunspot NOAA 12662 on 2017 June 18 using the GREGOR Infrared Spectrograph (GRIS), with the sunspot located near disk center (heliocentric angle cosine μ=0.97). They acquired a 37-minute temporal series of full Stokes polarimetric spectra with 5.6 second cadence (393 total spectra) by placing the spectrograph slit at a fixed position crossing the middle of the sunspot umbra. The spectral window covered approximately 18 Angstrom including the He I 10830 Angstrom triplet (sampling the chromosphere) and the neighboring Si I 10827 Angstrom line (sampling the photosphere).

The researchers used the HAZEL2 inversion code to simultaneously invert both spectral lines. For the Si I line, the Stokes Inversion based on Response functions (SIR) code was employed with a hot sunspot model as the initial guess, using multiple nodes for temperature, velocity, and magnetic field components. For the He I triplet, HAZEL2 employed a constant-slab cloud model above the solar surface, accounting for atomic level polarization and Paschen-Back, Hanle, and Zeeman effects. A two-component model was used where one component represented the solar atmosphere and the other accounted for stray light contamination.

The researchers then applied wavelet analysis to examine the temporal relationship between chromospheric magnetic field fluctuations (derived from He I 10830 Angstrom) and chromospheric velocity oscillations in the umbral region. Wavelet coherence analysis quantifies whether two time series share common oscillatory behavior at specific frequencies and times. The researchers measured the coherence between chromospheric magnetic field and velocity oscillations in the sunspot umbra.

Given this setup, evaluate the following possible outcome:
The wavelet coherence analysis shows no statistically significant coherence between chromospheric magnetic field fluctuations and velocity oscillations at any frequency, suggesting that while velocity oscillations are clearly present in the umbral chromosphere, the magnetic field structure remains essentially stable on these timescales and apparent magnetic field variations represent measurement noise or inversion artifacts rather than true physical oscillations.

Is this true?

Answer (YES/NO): NO